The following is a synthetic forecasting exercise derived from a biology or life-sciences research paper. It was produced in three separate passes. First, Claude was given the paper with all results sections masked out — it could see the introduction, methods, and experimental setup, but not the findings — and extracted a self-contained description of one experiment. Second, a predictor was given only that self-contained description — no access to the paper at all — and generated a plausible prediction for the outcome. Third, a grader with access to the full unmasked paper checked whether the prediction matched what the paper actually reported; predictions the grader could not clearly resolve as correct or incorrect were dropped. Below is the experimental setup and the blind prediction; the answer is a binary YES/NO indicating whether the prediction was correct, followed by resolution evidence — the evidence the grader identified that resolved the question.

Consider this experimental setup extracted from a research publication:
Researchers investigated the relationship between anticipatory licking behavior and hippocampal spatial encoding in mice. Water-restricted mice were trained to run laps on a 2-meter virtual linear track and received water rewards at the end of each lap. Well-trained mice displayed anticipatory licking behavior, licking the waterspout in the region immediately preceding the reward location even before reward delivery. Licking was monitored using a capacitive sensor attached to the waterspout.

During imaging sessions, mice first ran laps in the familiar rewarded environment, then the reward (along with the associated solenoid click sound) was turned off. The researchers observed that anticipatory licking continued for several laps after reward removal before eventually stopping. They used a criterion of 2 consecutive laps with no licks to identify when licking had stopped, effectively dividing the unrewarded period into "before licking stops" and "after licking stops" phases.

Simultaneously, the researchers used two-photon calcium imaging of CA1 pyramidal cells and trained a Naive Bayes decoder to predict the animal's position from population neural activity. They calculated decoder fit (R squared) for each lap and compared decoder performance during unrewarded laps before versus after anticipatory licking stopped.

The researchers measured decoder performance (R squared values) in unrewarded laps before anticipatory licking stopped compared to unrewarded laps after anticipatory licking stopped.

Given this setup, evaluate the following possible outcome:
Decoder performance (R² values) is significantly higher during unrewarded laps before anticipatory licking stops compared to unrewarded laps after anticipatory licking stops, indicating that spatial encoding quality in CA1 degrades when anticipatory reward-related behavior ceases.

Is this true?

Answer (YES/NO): YES